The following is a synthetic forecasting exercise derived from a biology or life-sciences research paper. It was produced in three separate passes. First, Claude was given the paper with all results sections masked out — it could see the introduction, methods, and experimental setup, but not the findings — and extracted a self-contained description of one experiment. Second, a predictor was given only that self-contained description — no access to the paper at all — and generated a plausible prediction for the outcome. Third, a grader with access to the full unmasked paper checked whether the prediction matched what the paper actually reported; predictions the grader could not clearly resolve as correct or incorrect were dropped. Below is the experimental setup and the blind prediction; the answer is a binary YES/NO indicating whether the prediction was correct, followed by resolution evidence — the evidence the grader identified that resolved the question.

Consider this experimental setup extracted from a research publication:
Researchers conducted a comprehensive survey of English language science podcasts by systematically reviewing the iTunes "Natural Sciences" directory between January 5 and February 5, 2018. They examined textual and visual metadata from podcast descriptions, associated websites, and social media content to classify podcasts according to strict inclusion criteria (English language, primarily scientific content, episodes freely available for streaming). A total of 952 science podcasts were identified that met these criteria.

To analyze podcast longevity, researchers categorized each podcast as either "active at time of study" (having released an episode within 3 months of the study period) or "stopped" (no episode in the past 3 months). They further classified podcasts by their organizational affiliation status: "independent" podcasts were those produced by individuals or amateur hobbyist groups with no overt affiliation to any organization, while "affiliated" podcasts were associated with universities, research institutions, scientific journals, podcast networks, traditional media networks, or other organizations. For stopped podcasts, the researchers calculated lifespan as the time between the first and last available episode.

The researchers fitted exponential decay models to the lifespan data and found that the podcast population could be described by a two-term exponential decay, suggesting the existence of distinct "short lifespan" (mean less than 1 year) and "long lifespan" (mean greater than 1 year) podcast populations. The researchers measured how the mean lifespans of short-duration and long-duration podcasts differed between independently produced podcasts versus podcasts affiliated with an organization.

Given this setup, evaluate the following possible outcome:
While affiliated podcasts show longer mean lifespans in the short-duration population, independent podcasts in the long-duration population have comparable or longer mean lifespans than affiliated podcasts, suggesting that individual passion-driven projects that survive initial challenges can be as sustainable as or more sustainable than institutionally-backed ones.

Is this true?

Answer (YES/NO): NO